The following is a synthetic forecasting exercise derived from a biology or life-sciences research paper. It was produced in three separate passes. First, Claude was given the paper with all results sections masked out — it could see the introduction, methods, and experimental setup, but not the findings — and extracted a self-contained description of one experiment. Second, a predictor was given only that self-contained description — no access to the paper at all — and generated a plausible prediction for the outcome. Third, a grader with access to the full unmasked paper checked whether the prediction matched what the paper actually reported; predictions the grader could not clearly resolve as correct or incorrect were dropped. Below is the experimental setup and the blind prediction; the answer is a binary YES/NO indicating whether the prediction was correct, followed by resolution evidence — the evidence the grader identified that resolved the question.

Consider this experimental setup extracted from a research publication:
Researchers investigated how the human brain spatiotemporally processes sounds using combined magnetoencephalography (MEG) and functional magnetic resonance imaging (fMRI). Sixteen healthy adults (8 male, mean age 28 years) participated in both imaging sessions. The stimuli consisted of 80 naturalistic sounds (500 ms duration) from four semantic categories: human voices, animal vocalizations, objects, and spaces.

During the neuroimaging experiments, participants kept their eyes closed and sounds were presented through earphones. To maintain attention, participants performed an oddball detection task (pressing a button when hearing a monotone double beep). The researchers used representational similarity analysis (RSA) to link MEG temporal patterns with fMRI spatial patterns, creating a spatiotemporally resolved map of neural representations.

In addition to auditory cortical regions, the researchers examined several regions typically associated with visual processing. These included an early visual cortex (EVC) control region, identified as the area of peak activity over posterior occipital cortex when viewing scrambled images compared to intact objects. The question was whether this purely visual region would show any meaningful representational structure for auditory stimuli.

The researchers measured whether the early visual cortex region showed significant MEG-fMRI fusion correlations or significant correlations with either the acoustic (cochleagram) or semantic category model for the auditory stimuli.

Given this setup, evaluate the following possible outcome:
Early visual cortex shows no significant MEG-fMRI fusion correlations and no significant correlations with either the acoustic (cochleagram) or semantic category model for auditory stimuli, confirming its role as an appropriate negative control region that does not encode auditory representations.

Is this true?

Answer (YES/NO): YES